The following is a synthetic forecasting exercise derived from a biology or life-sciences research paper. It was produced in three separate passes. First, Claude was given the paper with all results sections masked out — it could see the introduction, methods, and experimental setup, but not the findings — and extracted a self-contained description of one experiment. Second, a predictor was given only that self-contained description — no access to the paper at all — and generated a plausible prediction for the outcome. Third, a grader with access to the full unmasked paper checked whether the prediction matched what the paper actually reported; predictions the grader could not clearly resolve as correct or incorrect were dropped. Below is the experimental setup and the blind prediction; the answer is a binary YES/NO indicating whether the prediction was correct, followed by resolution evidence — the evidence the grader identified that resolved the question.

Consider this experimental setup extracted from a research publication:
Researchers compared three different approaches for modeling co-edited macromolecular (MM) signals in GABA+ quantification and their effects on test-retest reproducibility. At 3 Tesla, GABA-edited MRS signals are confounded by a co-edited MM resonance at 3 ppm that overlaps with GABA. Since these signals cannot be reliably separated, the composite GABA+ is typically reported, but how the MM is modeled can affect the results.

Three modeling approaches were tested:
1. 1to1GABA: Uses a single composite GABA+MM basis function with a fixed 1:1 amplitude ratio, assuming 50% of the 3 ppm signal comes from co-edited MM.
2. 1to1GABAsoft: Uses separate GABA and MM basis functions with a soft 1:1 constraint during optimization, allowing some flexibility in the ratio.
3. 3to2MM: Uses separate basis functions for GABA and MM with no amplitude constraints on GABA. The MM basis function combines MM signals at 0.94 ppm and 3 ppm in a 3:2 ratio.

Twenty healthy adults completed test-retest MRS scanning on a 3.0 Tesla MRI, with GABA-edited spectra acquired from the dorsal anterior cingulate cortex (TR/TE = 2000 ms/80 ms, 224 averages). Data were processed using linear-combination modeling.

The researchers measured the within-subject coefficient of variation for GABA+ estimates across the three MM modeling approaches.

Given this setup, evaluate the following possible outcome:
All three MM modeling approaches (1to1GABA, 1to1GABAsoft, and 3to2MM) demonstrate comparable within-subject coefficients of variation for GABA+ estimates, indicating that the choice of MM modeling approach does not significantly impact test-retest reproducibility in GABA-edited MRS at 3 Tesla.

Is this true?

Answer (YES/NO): NO